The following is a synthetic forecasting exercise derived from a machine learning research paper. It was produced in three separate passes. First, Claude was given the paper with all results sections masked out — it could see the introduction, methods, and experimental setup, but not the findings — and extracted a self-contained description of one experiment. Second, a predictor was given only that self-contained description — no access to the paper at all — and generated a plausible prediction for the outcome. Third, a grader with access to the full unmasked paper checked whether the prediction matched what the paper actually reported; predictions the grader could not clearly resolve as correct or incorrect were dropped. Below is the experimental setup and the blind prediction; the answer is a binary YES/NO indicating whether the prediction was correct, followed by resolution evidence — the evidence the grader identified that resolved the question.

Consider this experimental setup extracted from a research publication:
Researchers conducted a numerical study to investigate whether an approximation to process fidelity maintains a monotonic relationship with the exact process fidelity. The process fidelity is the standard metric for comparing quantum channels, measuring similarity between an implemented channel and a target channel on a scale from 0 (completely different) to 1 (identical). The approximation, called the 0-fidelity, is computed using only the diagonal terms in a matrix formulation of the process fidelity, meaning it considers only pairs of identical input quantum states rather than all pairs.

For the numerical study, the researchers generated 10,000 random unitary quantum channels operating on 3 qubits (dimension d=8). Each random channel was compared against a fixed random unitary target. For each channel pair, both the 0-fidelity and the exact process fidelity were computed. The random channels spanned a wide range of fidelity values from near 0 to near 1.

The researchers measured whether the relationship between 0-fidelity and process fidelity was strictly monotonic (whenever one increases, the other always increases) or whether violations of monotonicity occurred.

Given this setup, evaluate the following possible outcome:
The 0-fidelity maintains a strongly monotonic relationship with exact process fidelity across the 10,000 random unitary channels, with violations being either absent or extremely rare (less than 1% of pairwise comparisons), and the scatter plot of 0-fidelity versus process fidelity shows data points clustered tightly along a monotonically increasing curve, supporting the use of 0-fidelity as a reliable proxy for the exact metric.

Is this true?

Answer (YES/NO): NO